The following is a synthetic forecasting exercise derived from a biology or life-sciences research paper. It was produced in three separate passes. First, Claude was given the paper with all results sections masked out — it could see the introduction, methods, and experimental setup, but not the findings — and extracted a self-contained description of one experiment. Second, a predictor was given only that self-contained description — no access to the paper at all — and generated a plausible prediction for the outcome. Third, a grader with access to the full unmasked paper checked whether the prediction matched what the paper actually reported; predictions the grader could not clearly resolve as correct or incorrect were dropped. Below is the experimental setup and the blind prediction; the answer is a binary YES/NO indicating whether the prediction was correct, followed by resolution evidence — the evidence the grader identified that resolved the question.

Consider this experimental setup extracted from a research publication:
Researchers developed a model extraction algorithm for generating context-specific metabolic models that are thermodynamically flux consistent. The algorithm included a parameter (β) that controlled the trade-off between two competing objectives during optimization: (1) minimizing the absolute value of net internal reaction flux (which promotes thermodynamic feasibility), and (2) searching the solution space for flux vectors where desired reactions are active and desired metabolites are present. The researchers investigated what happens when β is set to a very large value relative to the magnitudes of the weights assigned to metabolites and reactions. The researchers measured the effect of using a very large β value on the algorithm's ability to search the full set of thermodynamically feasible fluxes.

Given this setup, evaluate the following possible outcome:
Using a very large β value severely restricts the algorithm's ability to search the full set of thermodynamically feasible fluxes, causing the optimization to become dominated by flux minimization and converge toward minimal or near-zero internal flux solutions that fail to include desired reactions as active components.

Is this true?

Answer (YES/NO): NO